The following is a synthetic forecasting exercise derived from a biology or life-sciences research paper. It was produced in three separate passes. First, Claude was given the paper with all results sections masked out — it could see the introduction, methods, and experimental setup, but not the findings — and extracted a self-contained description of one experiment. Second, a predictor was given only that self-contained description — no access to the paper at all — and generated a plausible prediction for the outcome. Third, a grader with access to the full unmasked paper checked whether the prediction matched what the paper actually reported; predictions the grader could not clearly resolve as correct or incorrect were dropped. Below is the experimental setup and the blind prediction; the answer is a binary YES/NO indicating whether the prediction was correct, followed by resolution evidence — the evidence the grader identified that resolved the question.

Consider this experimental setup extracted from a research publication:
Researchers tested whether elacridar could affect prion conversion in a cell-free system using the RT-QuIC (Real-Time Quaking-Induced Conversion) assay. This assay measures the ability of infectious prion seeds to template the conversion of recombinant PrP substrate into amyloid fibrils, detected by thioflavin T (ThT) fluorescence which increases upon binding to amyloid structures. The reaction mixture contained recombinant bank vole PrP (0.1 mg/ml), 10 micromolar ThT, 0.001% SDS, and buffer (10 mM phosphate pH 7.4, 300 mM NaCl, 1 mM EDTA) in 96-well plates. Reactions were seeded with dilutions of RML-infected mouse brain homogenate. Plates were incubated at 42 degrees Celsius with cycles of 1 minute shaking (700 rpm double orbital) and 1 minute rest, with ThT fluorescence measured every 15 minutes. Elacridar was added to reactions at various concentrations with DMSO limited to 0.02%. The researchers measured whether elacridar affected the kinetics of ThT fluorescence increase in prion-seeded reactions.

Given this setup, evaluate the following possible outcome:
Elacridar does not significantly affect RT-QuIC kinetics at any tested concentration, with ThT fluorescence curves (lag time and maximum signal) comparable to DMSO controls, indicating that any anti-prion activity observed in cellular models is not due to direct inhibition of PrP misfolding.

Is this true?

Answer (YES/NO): YES